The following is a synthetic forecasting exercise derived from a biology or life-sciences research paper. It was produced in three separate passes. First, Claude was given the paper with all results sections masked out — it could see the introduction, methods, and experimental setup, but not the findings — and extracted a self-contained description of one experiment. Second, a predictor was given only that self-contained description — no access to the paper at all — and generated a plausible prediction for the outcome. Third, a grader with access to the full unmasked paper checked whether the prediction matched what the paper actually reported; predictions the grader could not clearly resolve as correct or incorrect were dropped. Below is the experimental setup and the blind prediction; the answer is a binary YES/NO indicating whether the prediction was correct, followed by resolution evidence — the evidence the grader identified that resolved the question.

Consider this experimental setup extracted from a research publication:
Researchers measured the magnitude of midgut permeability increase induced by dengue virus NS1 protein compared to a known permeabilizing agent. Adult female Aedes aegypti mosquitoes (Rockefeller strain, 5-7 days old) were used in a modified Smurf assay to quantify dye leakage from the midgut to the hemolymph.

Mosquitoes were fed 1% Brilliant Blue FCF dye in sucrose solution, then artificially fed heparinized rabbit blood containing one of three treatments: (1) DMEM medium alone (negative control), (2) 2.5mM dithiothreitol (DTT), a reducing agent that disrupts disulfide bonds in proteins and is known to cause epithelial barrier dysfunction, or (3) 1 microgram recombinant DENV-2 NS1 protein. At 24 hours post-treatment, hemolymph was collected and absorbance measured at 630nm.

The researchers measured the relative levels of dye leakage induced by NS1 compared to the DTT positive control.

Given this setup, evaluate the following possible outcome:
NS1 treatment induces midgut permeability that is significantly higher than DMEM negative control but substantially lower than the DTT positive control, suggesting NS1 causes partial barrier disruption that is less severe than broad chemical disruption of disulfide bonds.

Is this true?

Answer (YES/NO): NO